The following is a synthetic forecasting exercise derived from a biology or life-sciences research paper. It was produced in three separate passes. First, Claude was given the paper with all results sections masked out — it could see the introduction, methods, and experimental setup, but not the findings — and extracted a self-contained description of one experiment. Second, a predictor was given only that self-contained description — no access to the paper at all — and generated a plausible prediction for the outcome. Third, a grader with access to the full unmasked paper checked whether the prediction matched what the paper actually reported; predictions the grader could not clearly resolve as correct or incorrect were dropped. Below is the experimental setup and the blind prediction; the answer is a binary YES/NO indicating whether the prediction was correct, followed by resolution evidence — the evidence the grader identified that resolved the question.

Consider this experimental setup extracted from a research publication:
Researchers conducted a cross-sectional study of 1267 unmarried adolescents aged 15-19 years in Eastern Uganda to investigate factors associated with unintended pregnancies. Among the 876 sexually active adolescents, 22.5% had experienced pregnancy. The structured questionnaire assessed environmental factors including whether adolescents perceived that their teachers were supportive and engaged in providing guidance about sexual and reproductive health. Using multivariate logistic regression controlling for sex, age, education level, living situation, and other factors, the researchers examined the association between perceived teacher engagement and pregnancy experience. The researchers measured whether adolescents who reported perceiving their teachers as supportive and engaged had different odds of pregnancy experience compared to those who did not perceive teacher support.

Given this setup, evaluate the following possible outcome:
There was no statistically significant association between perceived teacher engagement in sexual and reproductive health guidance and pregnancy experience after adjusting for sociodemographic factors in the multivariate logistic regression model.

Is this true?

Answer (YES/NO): NO